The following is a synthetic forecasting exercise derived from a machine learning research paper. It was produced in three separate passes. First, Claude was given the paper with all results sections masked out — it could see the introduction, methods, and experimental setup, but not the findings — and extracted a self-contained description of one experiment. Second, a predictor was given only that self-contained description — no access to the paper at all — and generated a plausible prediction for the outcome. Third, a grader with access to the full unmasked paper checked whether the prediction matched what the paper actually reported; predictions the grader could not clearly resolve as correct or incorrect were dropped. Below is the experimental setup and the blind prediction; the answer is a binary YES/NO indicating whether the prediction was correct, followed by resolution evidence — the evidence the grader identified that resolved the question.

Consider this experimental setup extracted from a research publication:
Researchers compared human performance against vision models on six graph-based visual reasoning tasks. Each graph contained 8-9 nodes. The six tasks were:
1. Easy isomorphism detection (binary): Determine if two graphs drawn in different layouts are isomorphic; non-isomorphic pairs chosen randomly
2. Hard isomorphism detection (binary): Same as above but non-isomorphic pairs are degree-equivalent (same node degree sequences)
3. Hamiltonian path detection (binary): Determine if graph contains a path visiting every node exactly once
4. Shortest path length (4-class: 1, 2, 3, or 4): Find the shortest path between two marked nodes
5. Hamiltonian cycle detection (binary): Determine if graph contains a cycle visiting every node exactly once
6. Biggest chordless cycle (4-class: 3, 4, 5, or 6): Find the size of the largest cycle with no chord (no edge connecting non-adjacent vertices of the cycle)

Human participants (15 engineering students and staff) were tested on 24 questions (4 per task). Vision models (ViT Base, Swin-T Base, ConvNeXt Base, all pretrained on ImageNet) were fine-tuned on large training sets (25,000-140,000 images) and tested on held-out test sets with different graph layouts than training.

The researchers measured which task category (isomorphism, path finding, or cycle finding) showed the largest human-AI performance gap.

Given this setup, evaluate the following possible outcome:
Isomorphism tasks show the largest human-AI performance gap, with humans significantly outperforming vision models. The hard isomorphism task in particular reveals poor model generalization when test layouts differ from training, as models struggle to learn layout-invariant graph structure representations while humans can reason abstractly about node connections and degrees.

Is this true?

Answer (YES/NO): YES